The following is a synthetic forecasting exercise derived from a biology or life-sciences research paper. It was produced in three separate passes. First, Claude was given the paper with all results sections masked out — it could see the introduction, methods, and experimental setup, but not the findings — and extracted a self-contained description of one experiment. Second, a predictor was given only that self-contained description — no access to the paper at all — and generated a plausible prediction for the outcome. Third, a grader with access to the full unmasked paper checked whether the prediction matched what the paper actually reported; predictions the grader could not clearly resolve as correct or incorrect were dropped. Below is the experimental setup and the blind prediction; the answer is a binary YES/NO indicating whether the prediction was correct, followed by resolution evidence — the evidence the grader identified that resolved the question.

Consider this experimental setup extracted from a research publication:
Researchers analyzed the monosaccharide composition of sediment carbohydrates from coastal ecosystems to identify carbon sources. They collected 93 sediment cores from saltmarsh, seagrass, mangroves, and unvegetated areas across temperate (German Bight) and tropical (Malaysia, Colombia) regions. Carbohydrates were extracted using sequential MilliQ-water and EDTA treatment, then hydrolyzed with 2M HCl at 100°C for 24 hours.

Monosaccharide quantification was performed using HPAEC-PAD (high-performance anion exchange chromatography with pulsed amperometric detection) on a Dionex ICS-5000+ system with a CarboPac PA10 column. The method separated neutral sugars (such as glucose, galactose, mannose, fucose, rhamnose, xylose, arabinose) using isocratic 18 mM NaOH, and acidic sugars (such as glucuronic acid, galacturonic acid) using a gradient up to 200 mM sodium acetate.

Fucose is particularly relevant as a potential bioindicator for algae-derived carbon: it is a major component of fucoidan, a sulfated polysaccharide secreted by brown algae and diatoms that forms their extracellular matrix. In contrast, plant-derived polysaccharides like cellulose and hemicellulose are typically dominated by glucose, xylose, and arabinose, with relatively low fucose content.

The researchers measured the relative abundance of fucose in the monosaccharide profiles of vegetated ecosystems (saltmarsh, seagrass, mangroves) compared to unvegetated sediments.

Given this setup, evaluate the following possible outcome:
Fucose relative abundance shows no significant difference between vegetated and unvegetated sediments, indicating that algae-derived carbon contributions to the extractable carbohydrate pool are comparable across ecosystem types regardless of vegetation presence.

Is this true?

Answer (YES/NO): NO